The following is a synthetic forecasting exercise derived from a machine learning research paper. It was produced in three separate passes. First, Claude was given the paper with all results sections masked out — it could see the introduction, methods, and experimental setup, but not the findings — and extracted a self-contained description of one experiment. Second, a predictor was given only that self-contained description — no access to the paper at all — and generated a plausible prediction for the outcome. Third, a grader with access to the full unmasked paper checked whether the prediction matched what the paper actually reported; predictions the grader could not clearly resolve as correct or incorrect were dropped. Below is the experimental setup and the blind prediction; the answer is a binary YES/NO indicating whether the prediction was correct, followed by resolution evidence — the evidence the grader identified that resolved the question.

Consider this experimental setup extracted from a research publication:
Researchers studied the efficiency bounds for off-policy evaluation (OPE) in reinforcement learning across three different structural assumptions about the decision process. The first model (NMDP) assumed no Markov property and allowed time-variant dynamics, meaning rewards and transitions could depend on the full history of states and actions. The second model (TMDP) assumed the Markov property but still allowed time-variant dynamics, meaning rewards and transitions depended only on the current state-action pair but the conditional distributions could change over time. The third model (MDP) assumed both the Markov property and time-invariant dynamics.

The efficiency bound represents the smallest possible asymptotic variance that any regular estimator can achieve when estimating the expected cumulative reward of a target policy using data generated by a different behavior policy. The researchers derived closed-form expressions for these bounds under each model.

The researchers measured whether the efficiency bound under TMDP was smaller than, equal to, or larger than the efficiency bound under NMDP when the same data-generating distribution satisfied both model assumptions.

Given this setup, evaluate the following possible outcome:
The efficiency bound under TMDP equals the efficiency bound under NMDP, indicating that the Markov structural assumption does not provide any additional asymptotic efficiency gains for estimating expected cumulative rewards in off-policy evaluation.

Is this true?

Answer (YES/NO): NO